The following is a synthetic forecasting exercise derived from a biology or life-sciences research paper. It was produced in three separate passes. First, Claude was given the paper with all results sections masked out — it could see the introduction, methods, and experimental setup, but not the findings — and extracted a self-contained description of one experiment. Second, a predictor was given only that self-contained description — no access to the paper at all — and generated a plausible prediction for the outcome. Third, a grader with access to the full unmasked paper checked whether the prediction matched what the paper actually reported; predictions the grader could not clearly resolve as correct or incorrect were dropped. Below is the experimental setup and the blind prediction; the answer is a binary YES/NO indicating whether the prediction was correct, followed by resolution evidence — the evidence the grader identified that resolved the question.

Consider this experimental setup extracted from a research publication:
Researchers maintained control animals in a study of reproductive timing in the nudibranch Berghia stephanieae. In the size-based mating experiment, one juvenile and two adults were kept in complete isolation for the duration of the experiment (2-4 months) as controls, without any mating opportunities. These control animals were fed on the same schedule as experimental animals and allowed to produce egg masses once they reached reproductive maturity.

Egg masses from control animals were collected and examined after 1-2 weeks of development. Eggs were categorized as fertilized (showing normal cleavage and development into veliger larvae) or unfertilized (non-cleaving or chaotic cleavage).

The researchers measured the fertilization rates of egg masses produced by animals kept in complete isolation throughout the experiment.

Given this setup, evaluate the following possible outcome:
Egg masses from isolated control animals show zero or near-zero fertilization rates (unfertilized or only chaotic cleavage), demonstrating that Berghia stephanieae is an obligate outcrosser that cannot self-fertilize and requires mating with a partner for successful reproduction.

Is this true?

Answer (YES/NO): YES